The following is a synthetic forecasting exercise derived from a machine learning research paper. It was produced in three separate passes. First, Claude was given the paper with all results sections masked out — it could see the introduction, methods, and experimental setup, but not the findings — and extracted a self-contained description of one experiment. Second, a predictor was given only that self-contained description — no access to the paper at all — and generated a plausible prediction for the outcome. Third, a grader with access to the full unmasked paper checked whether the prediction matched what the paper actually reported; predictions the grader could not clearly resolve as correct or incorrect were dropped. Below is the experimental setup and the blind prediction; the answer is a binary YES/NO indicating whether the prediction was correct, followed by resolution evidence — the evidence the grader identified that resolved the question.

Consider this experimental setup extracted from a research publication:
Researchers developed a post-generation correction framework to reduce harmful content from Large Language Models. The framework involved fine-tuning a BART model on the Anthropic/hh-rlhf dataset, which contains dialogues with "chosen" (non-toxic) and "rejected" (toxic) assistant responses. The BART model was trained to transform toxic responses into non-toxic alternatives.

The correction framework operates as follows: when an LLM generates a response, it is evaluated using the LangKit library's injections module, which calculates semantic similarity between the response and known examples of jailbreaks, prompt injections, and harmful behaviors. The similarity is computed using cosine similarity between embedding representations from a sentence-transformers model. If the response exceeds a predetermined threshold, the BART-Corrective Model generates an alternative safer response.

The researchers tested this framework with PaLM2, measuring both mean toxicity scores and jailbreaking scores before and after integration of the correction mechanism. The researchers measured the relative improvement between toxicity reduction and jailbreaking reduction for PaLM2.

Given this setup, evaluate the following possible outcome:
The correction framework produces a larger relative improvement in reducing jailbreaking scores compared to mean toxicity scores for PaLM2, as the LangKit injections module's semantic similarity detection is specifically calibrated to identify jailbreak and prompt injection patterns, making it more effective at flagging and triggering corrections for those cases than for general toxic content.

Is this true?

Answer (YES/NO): NO